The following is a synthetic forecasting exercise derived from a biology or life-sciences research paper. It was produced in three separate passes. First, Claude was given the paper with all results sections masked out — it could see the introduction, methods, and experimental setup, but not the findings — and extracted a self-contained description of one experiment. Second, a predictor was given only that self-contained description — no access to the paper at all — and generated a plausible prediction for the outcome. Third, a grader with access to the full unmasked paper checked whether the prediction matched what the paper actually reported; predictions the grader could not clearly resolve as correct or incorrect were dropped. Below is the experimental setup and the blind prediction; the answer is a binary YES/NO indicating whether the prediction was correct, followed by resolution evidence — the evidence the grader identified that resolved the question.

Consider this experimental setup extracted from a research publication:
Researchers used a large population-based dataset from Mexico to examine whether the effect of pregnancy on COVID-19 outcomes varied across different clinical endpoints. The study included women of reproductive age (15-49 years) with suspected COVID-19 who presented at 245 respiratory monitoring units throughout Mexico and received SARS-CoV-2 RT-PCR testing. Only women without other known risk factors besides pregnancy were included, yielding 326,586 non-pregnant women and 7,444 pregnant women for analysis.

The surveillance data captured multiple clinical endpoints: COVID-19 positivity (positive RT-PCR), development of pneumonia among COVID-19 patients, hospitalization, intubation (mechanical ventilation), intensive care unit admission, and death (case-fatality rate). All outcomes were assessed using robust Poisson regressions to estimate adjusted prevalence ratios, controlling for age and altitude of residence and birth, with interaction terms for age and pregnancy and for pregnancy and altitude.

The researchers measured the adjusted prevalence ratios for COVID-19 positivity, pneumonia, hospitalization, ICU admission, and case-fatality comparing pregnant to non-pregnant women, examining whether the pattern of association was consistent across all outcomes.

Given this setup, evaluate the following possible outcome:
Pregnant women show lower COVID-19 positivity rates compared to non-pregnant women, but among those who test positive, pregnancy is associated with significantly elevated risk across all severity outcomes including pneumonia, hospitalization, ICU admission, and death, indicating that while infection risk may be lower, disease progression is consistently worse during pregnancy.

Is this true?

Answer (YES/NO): NO